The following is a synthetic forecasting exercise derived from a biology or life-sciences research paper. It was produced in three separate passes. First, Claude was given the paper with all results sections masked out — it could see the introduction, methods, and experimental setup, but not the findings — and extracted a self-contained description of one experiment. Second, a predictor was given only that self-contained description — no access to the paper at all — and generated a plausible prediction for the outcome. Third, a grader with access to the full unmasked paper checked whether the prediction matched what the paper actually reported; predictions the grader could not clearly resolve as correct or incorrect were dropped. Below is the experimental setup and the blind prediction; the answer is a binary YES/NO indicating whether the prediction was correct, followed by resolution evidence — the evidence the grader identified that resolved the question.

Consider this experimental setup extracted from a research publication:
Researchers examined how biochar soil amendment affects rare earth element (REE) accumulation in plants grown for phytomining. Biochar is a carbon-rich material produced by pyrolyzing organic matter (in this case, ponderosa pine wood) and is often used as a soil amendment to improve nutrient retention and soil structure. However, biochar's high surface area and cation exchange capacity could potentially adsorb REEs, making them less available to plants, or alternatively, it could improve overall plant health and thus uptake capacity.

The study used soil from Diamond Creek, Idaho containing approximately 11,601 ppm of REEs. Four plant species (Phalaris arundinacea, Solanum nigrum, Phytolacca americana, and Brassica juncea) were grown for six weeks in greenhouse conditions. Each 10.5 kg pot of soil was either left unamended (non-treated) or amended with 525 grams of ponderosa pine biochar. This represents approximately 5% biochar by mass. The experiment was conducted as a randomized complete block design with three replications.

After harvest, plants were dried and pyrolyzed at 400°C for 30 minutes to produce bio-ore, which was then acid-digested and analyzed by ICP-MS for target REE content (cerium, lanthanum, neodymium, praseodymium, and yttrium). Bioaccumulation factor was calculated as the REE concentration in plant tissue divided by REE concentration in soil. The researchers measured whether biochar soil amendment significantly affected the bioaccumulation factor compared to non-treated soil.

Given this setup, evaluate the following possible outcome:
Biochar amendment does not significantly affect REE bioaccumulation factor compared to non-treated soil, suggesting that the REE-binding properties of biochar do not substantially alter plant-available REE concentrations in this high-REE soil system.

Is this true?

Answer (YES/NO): YES